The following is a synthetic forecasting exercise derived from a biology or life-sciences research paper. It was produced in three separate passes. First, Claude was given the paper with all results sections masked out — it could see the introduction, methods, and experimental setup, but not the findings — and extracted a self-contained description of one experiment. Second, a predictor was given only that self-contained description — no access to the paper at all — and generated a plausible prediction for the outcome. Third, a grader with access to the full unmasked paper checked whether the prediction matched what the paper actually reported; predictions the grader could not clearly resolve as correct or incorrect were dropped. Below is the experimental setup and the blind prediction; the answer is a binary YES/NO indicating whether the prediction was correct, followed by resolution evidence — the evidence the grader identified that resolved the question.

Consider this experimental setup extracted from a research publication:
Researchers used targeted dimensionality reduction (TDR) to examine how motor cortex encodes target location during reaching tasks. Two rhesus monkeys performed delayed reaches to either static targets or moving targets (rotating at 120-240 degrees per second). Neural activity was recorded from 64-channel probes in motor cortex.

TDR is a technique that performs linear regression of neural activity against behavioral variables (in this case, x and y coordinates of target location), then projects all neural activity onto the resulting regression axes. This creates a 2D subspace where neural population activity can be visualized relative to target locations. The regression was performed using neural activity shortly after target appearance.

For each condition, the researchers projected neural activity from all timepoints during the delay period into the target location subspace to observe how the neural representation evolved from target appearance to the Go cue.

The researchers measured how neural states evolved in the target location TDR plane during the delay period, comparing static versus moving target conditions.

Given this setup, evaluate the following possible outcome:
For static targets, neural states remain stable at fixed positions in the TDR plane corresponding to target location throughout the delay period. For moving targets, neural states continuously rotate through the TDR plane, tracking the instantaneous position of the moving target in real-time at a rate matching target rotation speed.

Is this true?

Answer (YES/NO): NO